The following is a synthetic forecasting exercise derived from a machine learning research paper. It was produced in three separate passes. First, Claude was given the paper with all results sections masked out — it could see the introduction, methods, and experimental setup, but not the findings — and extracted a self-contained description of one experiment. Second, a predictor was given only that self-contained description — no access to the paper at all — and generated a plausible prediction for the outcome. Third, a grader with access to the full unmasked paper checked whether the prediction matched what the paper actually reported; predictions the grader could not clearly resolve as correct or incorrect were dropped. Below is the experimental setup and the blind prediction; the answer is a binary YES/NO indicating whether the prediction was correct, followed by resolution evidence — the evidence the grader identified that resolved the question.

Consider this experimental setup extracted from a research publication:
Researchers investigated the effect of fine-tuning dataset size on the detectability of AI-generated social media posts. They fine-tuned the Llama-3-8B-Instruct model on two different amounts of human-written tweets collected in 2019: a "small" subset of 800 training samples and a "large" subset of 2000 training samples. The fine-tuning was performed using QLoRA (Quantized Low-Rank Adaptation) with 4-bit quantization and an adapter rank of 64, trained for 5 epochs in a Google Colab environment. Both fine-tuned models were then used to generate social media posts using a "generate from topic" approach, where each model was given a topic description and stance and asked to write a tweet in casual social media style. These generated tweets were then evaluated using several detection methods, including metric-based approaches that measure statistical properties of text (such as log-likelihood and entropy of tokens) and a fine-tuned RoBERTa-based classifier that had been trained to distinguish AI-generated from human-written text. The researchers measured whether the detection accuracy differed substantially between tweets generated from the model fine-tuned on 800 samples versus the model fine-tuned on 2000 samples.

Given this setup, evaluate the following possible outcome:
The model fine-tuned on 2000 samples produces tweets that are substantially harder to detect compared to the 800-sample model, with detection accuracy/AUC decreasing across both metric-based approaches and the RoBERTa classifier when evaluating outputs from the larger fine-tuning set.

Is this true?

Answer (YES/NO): NO